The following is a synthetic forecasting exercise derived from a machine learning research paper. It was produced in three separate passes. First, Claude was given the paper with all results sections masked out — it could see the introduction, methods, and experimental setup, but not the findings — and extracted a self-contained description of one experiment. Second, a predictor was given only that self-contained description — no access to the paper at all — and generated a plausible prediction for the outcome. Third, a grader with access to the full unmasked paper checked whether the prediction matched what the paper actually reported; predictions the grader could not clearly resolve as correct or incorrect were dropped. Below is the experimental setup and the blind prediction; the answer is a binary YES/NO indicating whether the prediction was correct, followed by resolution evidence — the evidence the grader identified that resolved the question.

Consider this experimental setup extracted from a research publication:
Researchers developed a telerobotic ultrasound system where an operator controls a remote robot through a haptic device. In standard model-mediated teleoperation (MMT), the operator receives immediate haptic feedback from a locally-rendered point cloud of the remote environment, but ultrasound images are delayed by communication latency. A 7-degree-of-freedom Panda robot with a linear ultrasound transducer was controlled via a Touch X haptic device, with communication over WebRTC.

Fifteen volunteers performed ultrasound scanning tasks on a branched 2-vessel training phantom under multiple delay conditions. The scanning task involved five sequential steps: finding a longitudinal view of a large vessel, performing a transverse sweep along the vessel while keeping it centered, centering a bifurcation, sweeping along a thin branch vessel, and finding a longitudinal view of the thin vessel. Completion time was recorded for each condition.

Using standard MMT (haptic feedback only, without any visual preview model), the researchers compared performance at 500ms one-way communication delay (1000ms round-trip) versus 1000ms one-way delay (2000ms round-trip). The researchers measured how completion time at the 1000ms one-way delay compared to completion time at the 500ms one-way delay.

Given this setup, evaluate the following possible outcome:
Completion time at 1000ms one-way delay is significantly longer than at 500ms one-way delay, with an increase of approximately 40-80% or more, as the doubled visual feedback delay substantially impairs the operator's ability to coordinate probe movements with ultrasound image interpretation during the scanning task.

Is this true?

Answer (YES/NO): NO